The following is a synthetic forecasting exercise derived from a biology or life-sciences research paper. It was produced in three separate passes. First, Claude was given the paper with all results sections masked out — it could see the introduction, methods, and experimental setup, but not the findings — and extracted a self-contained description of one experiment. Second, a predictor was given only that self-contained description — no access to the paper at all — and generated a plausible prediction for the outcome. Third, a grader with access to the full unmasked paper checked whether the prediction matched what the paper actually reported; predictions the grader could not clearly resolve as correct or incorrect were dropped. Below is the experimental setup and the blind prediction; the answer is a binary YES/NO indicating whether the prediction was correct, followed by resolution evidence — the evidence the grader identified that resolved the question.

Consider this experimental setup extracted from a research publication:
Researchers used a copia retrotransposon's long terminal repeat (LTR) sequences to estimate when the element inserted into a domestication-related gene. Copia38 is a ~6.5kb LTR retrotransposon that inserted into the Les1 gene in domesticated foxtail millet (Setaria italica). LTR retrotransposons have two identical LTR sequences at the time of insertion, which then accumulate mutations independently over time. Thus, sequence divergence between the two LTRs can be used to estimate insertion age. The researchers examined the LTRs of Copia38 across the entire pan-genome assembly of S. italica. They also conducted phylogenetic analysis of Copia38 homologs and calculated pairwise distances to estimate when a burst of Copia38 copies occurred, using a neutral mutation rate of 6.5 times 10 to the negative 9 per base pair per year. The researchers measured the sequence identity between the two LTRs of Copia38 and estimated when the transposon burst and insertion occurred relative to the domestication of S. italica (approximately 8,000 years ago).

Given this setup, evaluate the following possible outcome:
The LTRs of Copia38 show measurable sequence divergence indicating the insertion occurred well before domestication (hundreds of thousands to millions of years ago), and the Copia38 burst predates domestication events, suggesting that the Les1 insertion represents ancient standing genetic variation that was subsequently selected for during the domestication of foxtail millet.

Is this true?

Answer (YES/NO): NO